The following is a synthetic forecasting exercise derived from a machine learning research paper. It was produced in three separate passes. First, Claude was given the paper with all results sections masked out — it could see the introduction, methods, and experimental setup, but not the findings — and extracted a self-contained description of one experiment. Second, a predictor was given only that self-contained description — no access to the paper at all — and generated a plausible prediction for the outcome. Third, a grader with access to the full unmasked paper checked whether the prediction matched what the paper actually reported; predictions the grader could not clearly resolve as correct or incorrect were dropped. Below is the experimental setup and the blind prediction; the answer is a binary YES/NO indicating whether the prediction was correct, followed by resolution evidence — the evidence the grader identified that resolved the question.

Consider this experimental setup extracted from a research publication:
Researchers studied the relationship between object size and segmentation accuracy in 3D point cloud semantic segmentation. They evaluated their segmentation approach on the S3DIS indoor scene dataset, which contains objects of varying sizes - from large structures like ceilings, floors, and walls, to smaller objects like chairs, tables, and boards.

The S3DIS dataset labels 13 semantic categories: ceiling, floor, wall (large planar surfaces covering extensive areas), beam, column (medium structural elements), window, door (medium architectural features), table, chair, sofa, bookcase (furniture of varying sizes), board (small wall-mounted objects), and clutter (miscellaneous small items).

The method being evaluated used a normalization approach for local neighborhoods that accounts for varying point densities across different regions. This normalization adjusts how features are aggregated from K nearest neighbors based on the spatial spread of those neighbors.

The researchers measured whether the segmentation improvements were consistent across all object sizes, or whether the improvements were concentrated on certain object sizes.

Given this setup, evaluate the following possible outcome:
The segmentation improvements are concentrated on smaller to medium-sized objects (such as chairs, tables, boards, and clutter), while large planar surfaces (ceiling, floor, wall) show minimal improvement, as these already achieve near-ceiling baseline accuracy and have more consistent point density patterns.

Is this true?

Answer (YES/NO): NO